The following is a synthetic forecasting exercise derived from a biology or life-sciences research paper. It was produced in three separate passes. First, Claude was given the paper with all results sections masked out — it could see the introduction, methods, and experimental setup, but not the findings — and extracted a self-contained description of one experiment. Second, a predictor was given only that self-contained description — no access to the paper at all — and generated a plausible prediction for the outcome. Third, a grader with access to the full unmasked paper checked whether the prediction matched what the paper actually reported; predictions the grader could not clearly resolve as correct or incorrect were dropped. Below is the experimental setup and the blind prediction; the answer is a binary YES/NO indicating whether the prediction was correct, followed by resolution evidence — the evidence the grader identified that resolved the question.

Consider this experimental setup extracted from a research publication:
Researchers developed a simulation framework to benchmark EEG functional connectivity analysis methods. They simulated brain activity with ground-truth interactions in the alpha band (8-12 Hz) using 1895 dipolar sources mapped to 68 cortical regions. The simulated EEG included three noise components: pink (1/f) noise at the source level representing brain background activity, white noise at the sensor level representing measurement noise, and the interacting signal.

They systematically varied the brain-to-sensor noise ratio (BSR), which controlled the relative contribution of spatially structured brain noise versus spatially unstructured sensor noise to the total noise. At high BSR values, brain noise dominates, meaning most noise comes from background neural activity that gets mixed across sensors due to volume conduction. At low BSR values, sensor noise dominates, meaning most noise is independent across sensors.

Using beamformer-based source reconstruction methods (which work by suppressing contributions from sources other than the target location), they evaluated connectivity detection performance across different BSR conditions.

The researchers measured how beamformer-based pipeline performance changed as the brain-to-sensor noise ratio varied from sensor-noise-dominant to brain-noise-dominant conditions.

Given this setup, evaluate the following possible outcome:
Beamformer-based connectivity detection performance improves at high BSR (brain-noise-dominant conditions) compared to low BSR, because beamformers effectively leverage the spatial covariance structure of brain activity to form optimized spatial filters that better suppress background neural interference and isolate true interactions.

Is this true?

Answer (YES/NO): YES